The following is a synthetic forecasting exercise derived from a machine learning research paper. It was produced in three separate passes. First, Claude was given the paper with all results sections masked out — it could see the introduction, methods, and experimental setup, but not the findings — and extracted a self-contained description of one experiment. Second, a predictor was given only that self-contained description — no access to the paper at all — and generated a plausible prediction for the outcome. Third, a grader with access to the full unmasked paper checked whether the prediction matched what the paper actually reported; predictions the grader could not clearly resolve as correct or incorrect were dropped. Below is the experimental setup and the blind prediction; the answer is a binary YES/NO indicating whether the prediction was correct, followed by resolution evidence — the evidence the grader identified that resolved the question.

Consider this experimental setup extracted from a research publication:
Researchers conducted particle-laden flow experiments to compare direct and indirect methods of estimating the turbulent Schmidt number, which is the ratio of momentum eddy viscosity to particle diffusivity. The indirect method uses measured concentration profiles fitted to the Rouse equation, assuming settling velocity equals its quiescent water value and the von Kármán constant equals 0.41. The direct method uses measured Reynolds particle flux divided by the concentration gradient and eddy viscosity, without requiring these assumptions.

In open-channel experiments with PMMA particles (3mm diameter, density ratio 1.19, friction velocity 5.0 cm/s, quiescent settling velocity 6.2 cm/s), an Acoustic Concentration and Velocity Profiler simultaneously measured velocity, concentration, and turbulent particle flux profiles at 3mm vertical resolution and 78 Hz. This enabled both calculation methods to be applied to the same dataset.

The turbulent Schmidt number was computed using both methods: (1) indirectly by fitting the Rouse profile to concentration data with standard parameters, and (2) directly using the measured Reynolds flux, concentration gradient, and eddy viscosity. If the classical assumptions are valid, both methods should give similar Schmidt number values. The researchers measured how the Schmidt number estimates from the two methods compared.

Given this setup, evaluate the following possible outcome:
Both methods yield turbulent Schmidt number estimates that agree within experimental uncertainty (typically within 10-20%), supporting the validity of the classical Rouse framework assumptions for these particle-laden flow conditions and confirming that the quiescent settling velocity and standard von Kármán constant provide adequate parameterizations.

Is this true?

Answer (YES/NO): NO